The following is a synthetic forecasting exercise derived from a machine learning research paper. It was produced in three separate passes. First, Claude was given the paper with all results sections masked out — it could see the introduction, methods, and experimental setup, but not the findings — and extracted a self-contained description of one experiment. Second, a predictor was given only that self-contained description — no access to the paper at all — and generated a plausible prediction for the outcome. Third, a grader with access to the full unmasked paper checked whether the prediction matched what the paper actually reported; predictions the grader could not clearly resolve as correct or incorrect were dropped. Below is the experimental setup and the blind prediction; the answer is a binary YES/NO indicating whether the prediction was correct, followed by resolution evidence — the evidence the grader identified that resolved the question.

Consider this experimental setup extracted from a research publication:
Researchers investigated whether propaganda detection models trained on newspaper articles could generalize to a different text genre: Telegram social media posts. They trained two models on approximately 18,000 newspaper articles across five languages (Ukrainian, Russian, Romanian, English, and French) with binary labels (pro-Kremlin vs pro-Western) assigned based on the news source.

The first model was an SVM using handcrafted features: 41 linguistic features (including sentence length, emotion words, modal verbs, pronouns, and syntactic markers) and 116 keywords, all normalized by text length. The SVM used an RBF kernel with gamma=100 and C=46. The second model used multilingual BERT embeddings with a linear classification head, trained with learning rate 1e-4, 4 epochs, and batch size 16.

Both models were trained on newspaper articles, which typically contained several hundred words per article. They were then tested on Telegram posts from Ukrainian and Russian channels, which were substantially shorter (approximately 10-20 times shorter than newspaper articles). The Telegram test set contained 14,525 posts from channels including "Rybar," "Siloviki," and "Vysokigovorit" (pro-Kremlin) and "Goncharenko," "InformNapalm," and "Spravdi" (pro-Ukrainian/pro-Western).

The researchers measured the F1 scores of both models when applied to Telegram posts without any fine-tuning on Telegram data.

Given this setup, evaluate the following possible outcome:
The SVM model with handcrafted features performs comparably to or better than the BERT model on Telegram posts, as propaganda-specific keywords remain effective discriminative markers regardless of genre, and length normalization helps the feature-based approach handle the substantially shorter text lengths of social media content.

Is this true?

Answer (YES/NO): YES